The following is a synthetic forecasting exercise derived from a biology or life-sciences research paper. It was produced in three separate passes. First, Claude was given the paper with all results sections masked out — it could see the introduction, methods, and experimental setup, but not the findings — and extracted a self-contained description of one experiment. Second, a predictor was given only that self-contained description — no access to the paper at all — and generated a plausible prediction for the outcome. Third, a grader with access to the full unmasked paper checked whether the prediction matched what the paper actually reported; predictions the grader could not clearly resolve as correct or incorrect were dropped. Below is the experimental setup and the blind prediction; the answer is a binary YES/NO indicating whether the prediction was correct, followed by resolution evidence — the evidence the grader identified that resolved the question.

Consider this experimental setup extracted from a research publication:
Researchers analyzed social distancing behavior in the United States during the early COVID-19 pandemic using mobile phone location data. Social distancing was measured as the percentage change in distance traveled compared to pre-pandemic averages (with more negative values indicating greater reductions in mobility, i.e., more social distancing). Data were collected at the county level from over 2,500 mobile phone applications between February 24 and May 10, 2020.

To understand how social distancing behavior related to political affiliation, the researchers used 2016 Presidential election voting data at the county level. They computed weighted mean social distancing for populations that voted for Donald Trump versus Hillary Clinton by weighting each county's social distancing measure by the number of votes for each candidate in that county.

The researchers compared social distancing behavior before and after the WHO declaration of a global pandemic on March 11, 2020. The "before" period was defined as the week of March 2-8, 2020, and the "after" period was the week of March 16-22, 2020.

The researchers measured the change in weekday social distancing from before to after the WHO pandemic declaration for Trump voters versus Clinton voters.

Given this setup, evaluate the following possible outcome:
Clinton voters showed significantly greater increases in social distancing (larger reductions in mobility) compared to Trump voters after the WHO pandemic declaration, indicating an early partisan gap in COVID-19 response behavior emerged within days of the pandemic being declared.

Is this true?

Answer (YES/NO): YES